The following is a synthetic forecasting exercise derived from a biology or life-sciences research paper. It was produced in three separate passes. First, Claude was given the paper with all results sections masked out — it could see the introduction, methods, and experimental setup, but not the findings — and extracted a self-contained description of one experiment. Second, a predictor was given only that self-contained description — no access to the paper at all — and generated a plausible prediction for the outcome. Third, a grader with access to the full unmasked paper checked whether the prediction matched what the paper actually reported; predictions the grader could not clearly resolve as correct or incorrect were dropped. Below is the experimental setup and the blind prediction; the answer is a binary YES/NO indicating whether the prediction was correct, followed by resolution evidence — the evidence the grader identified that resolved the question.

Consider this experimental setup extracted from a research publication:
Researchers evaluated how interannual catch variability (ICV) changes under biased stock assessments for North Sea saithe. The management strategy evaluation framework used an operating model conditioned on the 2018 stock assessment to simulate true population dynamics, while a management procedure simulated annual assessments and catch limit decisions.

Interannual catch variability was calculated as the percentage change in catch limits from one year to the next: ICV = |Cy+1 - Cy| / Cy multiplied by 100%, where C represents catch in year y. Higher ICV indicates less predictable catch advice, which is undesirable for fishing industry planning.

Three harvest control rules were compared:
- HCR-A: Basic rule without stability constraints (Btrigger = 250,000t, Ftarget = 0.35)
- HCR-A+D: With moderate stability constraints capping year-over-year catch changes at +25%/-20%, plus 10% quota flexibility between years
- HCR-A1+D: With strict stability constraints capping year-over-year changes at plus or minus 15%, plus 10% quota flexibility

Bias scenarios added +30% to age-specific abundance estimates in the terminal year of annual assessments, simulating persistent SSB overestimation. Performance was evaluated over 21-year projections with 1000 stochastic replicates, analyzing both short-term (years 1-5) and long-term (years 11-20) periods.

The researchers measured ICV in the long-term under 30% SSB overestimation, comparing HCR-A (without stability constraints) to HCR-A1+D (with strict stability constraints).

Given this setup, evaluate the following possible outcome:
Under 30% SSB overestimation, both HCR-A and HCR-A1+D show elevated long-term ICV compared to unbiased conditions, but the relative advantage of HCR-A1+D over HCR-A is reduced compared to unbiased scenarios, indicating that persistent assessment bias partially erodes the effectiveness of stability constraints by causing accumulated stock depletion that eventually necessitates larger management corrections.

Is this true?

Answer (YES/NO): NO